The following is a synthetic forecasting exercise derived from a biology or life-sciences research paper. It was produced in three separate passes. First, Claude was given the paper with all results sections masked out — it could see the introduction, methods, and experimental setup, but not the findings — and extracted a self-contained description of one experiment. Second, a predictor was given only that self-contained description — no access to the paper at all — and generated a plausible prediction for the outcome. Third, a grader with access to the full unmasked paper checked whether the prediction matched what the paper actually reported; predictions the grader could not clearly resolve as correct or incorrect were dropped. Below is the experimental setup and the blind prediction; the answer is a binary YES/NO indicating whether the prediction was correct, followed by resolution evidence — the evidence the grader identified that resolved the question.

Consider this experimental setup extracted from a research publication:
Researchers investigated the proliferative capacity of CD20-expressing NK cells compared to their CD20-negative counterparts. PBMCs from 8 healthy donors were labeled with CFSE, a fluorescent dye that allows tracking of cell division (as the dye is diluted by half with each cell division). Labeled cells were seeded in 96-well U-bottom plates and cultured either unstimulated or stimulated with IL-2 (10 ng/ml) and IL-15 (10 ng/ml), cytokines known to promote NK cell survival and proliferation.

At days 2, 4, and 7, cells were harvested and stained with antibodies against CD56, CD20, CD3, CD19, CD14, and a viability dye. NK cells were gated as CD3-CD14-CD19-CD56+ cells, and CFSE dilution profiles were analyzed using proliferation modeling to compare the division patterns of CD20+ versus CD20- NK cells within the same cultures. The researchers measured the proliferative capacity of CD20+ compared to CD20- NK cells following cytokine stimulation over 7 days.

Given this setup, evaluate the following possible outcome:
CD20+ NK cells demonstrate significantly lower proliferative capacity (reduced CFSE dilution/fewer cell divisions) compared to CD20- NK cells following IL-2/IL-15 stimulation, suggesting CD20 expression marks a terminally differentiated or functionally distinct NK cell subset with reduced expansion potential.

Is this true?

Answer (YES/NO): NO